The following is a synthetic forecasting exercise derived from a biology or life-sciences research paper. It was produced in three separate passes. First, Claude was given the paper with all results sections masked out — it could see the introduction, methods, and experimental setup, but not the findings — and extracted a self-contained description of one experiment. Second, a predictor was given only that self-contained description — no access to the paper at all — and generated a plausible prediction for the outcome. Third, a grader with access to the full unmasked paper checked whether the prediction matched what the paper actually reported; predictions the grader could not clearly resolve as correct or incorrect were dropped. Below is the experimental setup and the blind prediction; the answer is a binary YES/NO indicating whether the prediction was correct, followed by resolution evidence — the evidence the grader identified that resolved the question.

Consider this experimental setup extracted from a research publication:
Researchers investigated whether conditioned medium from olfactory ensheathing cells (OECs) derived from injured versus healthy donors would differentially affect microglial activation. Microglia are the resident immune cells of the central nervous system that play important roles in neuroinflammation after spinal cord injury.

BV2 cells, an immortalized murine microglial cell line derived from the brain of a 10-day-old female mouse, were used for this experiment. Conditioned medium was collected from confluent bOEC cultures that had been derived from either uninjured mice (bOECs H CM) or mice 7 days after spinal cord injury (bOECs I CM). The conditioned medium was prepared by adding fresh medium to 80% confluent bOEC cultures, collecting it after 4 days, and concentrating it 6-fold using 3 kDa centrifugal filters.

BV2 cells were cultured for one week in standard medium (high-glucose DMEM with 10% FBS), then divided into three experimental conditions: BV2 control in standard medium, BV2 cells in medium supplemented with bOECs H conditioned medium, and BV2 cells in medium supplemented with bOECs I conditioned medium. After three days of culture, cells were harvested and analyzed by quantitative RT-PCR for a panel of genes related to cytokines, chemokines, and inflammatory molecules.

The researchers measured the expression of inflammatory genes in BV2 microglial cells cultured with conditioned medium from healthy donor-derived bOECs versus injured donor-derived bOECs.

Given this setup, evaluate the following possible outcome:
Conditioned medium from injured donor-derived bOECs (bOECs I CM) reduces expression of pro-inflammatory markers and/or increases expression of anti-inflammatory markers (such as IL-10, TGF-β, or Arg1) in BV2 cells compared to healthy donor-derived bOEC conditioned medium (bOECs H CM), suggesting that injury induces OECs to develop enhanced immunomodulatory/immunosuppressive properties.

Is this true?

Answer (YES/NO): NO